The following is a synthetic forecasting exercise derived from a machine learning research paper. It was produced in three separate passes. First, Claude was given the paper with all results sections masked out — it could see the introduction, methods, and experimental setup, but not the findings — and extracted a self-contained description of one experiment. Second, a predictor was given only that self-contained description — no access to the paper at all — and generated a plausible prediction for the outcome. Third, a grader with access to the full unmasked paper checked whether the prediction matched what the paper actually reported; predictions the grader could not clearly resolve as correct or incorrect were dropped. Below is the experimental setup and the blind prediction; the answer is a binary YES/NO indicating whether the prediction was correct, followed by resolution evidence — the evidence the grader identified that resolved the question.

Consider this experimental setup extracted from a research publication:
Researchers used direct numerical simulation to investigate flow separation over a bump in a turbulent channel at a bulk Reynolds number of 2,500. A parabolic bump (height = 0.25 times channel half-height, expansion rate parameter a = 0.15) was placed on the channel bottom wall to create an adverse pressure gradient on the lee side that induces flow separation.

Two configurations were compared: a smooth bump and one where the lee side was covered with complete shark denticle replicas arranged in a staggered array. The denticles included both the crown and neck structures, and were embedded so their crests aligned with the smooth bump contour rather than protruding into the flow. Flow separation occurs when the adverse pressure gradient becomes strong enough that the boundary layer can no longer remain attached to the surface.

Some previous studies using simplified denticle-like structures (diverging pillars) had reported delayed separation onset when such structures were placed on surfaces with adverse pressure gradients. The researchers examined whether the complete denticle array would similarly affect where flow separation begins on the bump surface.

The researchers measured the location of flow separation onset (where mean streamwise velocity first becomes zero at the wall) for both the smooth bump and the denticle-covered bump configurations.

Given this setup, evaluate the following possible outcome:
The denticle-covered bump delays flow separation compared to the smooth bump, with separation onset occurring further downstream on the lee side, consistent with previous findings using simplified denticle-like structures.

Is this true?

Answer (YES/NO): NO